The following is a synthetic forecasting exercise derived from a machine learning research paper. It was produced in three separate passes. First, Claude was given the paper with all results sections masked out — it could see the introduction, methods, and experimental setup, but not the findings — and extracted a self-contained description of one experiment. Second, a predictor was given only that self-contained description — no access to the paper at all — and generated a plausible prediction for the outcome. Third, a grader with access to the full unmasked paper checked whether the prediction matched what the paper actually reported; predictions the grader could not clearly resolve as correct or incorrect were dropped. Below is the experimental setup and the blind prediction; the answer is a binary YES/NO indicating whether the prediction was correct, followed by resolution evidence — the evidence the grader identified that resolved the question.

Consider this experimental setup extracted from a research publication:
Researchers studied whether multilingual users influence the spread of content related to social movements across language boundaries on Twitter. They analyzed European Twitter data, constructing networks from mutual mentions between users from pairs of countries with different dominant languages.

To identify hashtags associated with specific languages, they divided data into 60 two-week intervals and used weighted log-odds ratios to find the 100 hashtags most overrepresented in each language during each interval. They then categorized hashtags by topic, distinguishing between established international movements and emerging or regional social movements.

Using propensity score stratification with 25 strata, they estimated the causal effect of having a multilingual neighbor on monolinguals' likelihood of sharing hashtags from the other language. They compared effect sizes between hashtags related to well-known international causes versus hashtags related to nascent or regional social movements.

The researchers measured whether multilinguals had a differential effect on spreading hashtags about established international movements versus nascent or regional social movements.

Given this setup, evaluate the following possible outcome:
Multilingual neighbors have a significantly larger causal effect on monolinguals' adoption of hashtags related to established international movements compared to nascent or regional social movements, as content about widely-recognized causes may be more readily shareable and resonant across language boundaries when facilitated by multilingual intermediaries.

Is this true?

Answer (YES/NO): NO